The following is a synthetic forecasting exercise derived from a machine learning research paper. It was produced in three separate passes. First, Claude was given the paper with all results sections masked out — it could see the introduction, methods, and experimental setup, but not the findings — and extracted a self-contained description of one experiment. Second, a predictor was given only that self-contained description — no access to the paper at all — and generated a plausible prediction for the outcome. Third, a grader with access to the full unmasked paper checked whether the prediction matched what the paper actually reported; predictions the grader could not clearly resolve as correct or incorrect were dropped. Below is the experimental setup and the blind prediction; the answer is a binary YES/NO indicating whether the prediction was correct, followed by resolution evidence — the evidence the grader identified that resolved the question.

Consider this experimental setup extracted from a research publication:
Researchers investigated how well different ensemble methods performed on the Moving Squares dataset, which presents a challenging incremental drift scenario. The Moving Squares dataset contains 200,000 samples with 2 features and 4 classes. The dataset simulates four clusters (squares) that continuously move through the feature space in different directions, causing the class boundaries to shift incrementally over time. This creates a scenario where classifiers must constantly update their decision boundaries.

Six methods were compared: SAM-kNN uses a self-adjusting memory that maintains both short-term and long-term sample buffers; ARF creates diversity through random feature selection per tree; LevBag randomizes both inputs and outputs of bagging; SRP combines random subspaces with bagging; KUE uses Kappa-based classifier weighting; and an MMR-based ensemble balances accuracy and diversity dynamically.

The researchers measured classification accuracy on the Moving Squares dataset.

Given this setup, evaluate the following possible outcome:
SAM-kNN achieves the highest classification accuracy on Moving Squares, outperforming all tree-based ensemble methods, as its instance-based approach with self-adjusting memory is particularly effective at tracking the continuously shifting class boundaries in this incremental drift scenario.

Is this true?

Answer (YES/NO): YES